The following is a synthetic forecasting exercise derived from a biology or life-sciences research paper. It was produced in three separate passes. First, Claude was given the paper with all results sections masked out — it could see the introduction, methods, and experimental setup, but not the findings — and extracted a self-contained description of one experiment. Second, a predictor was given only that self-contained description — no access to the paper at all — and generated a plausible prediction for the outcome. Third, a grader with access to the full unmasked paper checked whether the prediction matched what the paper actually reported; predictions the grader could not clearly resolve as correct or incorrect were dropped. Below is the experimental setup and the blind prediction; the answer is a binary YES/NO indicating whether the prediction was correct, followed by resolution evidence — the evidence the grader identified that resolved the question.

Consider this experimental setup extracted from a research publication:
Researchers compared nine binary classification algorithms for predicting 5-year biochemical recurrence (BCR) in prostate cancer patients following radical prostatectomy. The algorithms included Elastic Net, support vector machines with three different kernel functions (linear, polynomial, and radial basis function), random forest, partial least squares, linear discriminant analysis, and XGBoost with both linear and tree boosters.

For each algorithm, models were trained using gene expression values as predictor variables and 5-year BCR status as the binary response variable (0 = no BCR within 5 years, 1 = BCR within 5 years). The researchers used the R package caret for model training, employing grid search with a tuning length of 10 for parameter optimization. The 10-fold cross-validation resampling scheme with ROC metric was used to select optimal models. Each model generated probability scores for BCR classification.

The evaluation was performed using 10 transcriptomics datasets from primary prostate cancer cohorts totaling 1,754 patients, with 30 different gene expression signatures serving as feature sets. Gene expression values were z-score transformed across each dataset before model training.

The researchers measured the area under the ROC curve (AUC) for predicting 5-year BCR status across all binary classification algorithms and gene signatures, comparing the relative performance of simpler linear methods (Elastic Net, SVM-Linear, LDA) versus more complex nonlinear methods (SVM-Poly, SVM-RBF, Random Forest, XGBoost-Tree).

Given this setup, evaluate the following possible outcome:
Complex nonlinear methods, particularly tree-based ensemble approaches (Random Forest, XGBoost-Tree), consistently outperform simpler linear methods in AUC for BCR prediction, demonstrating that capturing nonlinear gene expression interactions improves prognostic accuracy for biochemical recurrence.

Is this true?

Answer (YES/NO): NO